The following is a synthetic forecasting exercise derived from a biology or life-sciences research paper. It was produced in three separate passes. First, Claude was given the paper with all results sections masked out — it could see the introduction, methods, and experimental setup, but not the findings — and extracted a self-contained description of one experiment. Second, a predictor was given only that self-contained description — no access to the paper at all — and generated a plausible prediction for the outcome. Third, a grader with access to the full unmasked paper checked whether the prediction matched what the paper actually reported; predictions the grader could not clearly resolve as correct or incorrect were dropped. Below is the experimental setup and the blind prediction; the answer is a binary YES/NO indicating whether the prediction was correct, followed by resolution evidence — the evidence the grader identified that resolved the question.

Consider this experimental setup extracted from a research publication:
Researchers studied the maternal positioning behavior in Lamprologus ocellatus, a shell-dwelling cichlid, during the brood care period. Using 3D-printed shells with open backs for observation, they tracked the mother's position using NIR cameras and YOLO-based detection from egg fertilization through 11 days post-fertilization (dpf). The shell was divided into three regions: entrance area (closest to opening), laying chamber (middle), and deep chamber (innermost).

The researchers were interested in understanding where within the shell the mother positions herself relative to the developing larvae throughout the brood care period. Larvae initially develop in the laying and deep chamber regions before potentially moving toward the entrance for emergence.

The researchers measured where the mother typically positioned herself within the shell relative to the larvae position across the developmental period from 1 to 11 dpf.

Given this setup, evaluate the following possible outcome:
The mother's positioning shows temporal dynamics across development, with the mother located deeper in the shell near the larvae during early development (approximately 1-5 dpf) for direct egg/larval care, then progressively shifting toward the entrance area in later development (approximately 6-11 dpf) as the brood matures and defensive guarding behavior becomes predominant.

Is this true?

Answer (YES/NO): NO